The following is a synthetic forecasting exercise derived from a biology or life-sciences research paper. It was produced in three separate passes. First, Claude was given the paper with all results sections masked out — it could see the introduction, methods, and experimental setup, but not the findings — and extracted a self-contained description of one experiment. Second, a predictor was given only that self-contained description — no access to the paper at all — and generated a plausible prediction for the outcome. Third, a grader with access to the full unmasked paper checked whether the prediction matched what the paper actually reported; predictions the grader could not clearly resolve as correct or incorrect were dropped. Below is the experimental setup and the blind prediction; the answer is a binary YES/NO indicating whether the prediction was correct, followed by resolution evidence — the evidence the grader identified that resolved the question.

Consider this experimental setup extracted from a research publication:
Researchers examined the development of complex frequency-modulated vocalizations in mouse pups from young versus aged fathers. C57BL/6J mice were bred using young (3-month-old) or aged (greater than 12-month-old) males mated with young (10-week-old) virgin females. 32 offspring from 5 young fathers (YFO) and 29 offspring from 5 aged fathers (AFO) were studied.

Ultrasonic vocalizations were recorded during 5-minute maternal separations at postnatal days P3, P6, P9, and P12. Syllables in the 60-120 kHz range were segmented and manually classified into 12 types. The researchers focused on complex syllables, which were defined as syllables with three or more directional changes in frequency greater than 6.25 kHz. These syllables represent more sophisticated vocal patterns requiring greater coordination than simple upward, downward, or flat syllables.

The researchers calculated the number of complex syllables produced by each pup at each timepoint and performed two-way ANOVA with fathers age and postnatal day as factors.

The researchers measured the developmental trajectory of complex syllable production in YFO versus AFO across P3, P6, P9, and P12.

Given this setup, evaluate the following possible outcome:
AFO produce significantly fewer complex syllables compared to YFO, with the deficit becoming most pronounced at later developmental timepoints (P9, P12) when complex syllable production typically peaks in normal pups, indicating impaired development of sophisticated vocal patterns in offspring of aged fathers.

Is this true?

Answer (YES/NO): NO